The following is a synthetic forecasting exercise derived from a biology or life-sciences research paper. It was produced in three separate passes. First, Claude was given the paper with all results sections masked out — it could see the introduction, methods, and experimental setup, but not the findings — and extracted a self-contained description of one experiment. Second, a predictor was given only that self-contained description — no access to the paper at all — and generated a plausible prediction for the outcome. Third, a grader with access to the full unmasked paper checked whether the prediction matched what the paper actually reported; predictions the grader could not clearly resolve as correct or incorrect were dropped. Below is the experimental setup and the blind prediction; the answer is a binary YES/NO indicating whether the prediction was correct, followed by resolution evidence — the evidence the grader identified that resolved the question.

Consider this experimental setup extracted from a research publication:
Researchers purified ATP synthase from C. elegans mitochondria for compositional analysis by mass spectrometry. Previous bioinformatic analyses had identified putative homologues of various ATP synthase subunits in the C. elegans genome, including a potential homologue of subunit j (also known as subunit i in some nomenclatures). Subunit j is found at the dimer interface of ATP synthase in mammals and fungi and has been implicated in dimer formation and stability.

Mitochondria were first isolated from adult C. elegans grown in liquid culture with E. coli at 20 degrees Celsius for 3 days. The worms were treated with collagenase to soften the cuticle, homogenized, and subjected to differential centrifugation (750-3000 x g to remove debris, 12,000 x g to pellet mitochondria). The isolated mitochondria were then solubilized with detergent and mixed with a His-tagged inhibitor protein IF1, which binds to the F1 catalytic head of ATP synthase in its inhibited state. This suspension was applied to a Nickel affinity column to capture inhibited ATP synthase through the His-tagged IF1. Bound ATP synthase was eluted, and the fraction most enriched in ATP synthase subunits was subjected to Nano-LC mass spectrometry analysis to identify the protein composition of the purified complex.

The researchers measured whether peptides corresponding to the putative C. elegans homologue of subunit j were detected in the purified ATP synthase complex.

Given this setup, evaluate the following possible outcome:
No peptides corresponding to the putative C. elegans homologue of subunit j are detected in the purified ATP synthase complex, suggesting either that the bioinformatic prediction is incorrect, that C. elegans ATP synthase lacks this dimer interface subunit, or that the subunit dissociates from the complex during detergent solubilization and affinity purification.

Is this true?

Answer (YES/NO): YES